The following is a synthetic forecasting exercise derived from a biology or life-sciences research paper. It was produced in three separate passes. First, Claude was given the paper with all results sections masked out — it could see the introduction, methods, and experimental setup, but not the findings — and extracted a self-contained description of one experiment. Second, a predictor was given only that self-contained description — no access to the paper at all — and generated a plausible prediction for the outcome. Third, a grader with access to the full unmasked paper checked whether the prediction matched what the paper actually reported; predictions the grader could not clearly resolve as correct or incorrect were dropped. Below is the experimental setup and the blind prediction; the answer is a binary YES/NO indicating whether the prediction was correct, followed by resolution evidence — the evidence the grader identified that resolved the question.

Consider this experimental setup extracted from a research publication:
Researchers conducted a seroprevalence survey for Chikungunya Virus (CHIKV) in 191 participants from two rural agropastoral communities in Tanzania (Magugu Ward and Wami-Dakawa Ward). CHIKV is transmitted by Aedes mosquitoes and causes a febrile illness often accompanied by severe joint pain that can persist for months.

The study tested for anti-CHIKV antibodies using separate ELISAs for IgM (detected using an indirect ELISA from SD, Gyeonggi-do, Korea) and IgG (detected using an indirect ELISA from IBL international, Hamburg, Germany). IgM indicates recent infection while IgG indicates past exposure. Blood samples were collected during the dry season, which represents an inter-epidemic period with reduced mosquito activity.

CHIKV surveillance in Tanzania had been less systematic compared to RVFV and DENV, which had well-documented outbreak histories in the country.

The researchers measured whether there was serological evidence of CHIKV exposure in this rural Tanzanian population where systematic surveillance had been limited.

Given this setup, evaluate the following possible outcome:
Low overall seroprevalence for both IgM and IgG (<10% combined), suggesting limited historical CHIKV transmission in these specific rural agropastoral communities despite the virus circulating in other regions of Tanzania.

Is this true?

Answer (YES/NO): YES